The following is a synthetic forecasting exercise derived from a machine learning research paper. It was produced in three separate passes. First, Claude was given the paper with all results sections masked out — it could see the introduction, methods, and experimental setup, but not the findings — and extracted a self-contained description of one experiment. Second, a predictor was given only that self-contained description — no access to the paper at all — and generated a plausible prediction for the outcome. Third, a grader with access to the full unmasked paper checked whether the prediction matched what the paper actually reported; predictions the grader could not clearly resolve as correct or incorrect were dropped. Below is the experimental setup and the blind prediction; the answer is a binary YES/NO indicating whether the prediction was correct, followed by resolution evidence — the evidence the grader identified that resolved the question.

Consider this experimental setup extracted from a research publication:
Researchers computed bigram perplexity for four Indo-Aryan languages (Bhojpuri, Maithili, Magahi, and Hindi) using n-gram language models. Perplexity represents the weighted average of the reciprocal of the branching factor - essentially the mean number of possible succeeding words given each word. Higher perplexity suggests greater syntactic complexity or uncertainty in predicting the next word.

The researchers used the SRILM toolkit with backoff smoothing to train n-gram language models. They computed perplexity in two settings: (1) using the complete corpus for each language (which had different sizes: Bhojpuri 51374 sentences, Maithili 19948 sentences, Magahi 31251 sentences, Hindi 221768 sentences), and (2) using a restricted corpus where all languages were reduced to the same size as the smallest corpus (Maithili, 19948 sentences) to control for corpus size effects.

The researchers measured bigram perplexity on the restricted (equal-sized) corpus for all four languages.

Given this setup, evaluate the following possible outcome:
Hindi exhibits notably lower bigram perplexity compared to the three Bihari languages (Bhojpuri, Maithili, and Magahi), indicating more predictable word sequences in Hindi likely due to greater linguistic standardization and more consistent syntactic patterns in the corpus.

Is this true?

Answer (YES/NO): NO